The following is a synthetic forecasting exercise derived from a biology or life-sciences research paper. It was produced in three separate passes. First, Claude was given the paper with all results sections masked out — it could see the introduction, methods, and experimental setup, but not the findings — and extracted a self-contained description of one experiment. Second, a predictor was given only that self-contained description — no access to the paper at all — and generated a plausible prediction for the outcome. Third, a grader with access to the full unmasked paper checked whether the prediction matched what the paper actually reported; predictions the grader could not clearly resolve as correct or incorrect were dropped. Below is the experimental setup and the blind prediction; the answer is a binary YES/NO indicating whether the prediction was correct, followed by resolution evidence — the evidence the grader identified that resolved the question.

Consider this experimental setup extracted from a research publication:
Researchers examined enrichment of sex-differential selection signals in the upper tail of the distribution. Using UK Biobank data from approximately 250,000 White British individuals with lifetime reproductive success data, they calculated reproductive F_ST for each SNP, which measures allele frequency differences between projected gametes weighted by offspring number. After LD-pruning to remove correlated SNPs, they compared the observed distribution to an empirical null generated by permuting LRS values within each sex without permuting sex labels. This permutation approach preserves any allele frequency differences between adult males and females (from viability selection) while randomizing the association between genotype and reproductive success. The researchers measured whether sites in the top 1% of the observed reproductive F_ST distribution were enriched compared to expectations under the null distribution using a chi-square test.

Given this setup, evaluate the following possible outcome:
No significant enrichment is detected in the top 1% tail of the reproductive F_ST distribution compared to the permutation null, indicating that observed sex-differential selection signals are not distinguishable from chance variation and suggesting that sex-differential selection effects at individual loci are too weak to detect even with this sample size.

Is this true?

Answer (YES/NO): NO